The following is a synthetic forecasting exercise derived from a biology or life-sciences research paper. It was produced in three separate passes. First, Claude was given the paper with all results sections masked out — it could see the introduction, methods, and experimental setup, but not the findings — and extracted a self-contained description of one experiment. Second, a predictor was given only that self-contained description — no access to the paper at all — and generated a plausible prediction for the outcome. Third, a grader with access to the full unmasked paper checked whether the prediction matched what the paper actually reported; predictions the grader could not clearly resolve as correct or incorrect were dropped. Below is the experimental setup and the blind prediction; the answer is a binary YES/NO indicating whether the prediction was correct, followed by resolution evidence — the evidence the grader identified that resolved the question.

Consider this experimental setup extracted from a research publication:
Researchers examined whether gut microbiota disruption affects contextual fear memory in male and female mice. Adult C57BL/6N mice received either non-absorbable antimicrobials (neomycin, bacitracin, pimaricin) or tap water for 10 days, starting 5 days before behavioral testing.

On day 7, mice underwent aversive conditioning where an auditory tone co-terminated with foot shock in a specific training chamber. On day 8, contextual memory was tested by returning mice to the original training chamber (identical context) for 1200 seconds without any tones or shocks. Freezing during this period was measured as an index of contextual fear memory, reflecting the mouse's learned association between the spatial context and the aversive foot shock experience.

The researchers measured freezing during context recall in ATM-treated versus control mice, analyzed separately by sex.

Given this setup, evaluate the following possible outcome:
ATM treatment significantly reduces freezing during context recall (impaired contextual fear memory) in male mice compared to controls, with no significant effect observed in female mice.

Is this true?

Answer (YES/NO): NO